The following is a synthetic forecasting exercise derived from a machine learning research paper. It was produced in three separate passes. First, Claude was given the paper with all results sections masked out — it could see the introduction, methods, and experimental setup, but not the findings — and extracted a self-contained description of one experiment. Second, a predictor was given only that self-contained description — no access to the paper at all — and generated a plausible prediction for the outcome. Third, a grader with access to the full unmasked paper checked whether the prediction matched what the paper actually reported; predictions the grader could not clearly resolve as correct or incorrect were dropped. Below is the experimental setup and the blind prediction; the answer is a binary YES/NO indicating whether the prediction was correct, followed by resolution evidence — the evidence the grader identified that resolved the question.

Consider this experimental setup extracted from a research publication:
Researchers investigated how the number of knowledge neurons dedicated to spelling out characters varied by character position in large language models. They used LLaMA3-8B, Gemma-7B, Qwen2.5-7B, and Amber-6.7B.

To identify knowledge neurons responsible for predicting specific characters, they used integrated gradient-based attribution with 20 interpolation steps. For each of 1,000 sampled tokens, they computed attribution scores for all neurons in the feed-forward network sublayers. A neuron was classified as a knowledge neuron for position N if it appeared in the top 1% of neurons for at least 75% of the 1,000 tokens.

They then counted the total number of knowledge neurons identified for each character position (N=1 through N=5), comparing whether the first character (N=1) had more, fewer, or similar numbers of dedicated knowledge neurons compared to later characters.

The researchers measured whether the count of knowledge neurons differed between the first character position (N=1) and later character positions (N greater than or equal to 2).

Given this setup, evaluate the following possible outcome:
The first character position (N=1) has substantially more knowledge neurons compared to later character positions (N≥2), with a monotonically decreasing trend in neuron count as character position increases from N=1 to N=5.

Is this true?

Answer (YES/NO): NO